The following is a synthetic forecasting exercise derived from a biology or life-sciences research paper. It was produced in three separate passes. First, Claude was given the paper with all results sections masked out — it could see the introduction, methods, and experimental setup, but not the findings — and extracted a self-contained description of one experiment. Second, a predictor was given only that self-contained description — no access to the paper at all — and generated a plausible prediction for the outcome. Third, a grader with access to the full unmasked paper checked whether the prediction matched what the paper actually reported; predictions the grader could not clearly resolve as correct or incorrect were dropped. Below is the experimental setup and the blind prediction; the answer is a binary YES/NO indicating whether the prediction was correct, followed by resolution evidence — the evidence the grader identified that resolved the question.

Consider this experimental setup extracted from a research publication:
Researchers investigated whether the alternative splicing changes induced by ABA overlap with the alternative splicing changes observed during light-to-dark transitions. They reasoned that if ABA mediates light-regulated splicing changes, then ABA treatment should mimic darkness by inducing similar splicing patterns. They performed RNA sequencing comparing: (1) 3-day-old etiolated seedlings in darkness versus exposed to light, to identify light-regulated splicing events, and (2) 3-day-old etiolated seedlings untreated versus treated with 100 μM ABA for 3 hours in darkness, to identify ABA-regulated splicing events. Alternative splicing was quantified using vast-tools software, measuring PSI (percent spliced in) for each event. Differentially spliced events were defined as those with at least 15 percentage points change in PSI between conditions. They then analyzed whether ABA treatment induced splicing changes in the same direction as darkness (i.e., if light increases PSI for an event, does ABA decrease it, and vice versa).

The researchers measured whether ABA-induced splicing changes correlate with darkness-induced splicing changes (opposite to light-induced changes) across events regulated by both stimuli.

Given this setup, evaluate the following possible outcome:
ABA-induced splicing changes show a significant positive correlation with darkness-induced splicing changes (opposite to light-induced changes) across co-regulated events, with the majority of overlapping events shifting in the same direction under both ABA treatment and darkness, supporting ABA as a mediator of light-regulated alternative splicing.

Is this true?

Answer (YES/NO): YES